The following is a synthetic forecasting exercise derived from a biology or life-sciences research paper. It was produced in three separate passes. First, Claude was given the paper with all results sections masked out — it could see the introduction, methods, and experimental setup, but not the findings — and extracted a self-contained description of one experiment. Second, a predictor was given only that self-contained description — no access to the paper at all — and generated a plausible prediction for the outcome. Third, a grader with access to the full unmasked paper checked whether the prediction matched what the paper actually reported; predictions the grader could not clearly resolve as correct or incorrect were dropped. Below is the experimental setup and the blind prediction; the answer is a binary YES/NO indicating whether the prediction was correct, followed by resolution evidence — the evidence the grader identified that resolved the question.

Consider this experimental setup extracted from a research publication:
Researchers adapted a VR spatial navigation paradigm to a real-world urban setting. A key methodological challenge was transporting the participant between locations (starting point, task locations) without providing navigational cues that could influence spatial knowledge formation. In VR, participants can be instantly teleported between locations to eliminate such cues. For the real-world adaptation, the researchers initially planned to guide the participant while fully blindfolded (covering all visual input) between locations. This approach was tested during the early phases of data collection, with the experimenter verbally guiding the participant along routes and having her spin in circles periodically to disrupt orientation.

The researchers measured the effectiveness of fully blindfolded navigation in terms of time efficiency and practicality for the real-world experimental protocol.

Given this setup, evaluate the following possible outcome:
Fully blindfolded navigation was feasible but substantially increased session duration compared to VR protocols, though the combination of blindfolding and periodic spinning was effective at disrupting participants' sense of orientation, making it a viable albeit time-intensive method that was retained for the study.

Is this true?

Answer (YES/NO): NO